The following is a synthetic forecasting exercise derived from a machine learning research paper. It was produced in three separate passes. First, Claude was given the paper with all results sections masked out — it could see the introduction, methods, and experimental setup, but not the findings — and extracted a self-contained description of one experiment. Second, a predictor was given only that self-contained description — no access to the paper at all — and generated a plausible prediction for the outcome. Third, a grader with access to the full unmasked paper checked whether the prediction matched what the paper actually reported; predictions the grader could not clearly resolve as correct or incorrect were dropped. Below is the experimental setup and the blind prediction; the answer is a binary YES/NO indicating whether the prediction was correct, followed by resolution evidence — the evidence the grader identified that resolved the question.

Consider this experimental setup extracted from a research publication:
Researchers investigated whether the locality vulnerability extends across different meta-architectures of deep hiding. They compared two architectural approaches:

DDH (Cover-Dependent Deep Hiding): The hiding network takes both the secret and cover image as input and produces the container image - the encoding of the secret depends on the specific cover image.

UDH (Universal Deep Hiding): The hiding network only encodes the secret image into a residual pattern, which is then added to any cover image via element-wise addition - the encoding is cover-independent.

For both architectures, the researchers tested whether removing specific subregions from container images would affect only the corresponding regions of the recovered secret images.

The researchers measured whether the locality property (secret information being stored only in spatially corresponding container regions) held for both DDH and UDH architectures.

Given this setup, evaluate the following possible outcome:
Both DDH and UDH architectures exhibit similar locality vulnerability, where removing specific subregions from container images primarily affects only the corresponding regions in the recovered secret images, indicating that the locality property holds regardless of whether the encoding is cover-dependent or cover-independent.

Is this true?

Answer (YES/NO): YES